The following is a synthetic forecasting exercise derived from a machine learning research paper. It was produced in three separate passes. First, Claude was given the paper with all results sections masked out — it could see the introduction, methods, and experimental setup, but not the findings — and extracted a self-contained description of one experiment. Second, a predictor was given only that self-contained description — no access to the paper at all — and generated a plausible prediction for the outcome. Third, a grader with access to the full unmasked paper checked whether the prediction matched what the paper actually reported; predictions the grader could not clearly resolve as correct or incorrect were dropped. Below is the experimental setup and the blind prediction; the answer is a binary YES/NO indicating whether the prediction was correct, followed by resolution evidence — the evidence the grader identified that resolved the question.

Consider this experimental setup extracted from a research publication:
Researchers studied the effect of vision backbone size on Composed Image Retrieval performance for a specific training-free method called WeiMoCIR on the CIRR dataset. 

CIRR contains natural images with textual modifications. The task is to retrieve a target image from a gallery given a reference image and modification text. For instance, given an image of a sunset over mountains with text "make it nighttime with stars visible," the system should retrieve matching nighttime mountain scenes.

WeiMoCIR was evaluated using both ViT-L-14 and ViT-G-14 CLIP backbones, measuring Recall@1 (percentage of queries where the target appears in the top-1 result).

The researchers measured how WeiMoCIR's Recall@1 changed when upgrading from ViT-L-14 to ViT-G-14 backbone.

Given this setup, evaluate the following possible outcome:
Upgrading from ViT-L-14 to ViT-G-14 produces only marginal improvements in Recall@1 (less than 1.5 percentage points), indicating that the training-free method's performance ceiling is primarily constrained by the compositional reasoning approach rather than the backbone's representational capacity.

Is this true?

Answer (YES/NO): YES